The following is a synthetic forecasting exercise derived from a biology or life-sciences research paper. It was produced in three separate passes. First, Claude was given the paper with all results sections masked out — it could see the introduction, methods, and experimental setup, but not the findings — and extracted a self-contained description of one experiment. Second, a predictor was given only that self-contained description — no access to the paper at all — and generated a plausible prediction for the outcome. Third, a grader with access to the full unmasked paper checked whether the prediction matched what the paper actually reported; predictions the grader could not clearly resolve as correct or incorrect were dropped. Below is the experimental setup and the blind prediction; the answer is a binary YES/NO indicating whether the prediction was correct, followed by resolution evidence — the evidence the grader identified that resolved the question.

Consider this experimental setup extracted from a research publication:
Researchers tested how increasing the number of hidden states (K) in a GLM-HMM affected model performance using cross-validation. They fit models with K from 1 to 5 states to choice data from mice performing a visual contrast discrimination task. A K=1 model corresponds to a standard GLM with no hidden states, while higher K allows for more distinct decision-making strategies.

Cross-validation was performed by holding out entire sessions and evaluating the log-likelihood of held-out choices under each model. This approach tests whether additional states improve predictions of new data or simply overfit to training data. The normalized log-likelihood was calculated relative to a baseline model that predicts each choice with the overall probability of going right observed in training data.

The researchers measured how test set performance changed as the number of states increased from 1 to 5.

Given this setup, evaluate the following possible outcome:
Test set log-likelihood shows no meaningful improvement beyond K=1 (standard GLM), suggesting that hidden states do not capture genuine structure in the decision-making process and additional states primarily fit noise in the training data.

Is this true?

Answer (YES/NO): NO